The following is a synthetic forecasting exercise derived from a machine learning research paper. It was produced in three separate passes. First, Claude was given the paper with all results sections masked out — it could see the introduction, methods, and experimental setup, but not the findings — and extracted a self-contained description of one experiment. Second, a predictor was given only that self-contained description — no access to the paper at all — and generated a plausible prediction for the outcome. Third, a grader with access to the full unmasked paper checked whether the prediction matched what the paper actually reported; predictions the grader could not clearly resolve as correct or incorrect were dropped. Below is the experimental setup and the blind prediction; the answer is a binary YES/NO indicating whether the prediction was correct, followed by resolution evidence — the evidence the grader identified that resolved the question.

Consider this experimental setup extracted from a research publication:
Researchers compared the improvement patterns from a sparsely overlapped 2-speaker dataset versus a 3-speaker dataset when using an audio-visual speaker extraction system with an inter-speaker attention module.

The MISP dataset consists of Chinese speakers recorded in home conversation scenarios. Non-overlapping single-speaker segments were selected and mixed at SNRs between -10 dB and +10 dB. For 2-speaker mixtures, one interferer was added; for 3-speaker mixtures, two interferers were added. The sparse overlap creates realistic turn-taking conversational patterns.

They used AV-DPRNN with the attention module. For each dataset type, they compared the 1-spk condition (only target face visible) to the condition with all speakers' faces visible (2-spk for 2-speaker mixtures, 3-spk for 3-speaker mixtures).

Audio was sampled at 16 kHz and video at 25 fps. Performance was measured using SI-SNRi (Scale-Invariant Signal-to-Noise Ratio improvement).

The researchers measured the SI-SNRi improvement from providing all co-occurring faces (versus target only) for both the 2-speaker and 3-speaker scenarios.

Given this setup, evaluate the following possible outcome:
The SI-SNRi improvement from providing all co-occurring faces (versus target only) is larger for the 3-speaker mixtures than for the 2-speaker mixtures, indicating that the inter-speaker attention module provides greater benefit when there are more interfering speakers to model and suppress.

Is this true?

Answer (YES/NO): YES